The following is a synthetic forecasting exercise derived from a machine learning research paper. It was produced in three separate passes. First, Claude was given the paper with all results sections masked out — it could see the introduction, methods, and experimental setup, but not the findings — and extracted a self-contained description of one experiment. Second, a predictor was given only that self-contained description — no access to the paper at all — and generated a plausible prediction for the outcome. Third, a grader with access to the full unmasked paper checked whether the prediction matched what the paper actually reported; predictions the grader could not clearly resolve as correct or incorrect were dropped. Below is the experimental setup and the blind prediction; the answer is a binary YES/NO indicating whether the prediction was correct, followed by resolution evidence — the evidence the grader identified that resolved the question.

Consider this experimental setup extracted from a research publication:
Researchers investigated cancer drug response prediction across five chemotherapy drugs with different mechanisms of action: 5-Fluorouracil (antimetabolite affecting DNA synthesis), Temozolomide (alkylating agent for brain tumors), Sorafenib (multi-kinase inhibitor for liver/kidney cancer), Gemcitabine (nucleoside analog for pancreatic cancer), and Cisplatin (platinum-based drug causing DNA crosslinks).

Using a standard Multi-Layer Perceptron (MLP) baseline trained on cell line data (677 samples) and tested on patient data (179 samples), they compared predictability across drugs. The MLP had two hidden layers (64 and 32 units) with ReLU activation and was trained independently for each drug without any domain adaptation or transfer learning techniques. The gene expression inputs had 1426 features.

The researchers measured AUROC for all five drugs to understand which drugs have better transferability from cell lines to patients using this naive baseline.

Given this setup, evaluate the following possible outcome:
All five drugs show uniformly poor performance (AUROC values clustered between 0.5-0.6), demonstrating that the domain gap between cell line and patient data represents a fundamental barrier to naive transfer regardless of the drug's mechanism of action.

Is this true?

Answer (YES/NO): NO